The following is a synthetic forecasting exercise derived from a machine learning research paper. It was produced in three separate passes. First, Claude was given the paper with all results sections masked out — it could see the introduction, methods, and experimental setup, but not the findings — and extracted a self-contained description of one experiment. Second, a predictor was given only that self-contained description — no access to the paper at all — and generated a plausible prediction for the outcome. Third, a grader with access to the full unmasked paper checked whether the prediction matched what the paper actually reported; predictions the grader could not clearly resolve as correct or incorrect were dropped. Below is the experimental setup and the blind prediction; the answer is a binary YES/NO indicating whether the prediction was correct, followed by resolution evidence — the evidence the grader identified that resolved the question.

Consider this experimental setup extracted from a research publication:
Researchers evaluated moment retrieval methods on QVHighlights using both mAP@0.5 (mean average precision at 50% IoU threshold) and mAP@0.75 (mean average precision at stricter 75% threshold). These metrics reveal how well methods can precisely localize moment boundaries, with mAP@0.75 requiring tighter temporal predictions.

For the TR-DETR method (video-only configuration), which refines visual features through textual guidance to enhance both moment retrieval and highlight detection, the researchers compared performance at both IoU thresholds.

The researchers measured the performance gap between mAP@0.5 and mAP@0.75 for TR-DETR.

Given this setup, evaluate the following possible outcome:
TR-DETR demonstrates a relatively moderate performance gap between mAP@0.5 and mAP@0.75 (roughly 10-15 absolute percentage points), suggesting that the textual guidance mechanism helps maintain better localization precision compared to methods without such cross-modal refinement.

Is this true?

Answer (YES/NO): NO